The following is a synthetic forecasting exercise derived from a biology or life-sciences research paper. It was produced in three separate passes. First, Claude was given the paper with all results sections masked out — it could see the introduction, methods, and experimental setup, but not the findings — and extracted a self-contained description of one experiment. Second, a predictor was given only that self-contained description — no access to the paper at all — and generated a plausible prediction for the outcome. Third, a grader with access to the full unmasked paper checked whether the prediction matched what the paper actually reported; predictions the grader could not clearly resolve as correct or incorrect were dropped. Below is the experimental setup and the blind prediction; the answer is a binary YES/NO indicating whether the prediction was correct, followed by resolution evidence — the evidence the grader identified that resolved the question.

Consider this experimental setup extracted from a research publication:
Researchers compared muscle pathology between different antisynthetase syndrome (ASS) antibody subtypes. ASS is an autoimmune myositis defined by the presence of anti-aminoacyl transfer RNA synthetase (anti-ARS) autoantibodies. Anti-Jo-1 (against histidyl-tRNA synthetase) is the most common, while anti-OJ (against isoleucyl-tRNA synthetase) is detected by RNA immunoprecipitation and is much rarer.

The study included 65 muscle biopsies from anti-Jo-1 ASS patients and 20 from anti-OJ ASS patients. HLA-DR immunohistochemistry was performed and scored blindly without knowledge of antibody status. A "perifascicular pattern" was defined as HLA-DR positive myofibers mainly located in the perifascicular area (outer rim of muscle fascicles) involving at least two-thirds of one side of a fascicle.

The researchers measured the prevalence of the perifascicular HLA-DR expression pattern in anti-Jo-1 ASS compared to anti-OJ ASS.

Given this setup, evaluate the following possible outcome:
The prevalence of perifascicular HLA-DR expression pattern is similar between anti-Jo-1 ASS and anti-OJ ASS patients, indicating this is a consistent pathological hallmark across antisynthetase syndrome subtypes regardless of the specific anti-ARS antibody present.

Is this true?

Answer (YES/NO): NO